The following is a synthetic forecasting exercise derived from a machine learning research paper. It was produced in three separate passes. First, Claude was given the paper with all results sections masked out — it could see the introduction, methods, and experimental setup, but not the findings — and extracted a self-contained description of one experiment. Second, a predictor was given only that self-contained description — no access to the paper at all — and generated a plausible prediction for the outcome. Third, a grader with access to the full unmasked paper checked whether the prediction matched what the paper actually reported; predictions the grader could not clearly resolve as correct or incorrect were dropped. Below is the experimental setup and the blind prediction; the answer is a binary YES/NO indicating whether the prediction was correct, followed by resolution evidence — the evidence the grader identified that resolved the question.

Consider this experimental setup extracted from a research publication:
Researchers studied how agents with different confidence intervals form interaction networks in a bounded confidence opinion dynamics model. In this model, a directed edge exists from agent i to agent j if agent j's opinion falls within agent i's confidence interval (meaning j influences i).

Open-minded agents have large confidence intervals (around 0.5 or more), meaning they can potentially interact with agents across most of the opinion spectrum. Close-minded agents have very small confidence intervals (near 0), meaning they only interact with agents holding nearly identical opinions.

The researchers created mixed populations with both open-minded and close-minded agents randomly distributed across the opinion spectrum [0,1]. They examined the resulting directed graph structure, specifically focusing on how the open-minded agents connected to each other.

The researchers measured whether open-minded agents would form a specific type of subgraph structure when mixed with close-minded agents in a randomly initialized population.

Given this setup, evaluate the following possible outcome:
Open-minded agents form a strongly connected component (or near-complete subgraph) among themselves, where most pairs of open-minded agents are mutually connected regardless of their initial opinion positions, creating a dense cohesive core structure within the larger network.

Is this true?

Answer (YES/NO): YES